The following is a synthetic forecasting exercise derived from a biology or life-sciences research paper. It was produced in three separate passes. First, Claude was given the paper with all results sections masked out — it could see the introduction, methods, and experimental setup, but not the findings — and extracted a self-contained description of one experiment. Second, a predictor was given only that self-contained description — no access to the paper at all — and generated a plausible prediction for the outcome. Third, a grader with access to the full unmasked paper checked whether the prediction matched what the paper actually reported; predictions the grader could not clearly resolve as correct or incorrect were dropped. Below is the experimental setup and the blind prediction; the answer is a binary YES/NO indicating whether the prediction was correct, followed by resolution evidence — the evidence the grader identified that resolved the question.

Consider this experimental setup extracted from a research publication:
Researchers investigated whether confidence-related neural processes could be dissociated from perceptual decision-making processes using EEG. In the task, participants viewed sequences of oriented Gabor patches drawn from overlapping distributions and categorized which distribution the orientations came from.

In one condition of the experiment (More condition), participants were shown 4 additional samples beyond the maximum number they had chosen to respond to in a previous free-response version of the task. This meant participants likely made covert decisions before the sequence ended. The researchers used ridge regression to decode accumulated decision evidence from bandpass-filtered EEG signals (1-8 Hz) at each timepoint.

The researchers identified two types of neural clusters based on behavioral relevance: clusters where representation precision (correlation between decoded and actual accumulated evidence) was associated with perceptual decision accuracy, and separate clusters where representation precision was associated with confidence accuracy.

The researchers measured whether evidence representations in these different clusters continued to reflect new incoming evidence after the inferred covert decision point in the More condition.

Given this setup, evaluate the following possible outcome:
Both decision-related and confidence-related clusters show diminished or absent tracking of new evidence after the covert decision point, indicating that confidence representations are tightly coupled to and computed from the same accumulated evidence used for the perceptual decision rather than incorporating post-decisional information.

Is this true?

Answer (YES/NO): NO